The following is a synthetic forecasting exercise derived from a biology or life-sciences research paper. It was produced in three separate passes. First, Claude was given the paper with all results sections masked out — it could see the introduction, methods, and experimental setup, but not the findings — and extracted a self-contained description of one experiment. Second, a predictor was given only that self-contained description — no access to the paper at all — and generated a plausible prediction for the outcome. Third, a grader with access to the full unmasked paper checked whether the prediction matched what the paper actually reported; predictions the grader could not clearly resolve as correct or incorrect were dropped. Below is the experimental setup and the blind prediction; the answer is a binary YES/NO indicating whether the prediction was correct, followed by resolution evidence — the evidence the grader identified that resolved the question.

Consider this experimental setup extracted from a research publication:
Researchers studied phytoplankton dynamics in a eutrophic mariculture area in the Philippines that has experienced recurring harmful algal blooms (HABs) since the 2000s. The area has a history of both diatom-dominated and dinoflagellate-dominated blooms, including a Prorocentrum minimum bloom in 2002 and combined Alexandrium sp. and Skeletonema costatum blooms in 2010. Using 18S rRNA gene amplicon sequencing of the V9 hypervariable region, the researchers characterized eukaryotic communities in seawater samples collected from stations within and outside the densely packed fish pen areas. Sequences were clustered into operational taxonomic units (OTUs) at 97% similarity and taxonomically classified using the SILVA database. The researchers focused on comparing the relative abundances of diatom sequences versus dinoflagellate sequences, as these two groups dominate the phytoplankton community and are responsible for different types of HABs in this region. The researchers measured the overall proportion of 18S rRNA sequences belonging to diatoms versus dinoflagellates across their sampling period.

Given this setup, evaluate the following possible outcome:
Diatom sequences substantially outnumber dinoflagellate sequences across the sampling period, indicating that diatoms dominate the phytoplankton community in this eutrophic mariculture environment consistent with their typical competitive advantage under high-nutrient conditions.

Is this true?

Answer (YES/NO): YES